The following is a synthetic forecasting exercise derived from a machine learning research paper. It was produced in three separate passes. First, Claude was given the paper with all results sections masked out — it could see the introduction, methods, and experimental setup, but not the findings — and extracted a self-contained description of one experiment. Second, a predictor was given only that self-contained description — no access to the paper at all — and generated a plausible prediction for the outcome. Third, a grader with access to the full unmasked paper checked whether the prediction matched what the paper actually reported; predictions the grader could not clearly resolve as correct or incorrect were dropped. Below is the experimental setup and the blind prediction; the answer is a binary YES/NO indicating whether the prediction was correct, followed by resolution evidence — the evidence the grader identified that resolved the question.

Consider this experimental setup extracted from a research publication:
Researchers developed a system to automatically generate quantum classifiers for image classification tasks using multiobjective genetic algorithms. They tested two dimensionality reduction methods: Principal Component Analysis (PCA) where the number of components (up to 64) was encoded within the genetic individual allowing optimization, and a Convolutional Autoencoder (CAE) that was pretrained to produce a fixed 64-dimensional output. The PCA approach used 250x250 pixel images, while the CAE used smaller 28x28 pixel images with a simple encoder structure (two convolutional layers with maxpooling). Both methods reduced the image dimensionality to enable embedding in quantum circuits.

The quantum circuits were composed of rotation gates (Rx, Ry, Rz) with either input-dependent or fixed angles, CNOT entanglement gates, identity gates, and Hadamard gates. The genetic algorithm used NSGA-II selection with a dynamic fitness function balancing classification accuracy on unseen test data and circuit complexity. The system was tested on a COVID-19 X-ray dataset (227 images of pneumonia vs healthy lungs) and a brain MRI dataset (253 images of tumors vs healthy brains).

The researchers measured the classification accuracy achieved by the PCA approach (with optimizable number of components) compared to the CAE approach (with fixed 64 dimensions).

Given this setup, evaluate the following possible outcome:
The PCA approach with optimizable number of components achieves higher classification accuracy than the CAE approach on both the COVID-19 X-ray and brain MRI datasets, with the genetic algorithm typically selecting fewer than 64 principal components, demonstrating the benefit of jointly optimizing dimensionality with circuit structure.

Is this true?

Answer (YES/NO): YES